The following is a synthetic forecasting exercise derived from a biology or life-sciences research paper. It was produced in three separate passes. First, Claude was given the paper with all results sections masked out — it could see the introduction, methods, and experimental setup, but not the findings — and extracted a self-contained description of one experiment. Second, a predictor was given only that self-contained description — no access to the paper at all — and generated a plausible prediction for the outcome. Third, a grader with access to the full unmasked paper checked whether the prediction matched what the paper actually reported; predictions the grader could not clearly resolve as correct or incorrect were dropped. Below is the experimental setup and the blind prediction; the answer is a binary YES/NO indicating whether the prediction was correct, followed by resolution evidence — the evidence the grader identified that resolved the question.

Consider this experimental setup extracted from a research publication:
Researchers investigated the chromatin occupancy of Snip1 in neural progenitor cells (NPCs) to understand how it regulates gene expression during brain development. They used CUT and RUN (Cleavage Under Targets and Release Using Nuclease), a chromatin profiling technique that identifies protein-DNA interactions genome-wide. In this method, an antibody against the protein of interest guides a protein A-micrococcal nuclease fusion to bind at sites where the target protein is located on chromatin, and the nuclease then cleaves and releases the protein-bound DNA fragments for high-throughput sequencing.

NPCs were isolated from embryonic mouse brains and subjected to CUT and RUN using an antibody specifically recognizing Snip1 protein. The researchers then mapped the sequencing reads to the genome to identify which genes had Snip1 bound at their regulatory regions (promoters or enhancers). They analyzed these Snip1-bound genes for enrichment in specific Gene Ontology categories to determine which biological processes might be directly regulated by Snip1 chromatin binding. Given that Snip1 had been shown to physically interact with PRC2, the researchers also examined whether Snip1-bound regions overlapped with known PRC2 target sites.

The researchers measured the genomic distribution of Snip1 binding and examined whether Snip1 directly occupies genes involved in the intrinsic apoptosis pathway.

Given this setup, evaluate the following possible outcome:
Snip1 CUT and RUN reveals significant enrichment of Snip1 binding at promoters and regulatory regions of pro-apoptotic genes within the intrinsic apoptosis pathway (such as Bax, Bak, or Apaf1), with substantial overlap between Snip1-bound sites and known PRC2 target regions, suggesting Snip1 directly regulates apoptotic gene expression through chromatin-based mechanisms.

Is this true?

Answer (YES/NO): YES